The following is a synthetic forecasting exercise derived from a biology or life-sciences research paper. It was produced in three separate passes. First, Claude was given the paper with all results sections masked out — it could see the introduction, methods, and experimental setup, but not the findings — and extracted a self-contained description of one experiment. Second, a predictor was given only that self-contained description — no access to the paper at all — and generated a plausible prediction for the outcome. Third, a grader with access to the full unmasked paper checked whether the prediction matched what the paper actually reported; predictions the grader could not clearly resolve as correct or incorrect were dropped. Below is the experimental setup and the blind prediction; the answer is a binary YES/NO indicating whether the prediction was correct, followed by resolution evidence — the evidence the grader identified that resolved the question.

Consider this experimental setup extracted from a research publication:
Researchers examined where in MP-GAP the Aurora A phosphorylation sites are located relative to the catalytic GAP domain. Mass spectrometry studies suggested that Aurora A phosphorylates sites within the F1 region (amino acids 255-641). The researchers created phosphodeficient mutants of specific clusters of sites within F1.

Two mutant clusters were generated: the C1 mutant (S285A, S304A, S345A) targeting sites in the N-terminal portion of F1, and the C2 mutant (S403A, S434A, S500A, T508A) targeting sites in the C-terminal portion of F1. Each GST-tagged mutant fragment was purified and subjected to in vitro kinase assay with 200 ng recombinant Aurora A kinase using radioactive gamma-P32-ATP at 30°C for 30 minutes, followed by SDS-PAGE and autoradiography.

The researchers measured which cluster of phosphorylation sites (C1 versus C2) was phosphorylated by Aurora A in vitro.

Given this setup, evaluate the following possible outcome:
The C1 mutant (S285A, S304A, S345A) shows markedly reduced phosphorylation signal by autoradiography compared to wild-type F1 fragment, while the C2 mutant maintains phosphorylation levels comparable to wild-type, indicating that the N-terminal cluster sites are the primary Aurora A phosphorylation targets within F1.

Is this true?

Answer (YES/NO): YES